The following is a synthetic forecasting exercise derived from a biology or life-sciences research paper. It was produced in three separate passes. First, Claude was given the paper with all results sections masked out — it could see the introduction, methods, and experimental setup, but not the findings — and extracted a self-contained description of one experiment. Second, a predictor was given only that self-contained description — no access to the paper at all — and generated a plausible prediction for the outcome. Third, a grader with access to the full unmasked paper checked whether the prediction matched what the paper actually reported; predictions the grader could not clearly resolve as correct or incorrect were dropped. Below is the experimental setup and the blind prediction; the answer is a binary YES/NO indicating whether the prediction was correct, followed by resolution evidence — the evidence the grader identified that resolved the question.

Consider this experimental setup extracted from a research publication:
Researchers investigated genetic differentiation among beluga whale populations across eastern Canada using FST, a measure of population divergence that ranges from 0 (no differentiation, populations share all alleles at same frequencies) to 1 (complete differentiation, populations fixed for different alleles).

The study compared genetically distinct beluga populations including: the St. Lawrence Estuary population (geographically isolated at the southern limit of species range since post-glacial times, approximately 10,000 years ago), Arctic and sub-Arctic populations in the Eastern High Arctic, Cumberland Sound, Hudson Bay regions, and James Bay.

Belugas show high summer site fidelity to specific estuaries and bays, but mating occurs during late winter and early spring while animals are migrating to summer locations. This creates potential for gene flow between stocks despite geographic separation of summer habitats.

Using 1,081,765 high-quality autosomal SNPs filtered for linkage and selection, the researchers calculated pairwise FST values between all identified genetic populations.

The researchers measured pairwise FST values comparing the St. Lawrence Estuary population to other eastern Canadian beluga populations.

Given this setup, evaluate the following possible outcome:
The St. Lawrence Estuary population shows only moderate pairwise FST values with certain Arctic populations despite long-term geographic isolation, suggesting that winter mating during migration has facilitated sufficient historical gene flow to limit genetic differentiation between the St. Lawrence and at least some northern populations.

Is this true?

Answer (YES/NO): NO